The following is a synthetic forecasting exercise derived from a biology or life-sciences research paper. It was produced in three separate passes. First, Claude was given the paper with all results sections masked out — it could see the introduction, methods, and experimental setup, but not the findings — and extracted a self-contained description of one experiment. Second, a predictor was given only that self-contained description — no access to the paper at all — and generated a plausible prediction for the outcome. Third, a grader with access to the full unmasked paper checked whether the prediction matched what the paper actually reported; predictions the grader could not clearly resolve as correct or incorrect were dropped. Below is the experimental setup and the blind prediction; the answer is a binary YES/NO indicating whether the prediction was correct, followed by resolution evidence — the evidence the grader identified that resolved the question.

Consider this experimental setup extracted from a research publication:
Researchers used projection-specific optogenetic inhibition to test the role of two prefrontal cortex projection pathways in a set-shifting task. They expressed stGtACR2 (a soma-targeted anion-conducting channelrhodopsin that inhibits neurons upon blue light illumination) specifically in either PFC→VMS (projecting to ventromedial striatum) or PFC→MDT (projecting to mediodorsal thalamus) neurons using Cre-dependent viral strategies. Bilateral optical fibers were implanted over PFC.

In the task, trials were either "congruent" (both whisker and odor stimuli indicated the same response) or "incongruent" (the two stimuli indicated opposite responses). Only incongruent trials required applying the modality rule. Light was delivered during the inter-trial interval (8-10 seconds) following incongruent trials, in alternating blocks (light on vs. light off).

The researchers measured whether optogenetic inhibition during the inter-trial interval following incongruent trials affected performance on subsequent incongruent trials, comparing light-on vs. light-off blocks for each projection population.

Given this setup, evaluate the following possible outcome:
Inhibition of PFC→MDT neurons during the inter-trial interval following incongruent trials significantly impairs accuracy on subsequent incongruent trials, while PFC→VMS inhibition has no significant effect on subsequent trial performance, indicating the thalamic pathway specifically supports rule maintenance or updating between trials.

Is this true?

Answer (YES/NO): NO